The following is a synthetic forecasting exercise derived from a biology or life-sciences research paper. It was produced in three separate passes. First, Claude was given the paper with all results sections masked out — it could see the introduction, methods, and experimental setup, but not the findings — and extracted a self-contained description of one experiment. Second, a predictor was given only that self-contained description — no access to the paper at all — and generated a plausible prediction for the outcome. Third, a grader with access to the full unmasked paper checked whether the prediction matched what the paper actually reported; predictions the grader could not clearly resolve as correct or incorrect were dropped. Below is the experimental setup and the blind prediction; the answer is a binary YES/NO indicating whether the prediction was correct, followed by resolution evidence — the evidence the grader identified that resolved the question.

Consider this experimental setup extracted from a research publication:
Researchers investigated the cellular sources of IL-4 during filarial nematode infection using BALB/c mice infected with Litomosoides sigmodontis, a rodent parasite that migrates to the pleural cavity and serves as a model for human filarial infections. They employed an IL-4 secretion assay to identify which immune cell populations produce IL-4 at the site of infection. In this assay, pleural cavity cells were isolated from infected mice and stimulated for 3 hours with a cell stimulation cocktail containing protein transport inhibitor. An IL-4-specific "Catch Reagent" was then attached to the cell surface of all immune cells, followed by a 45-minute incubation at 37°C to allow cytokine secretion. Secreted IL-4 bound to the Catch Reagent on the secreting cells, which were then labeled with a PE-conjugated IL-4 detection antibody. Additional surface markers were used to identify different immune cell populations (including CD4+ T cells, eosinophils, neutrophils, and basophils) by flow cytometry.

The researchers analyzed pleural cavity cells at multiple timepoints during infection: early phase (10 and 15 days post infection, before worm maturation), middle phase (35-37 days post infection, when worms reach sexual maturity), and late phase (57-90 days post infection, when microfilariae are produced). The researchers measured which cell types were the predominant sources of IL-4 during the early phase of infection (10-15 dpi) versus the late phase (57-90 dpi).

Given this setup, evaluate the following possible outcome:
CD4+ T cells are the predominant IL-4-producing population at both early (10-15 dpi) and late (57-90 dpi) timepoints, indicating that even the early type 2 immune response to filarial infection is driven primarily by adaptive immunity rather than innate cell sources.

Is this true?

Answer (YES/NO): NO